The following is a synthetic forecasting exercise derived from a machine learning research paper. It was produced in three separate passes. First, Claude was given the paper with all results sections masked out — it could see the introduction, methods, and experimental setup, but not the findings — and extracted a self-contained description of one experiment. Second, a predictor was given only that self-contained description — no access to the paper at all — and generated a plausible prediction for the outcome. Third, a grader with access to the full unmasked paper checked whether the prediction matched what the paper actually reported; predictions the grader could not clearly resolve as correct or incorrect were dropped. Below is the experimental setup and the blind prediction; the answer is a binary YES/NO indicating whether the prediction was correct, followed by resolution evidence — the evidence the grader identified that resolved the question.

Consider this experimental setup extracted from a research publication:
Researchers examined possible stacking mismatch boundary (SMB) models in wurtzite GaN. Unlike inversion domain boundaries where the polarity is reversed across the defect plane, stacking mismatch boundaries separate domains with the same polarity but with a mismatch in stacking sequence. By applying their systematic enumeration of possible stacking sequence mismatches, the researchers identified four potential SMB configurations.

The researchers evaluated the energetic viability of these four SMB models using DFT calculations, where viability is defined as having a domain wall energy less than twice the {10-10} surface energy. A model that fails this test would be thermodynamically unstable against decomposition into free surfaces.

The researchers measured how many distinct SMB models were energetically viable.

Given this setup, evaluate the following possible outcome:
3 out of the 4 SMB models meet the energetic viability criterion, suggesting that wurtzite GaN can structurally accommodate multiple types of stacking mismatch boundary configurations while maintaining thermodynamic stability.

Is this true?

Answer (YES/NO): NO